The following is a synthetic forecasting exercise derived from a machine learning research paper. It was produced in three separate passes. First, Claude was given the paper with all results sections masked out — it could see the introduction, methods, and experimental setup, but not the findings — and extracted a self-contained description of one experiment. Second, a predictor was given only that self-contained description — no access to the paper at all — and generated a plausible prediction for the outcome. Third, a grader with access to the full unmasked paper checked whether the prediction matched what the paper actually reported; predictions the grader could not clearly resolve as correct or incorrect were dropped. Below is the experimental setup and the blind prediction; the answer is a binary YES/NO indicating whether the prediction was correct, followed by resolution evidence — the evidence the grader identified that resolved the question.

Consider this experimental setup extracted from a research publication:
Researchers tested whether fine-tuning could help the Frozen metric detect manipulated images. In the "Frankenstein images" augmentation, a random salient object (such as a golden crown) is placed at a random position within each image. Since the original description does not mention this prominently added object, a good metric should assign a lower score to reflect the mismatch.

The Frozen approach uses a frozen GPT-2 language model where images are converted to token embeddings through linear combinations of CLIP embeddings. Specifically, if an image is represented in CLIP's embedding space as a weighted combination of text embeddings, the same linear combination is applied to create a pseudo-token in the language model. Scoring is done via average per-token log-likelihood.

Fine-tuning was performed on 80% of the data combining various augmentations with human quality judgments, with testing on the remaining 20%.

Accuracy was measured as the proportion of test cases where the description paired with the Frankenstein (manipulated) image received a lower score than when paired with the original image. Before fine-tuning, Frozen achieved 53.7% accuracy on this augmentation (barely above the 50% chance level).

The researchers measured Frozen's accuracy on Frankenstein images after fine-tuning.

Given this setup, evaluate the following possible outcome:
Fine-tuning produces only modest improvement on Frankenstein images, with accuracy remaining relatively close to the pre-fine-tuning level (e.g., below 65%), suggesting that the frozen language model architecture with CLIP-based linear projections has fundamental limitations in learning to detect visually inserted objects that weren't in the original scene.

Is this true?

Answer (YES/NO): NO